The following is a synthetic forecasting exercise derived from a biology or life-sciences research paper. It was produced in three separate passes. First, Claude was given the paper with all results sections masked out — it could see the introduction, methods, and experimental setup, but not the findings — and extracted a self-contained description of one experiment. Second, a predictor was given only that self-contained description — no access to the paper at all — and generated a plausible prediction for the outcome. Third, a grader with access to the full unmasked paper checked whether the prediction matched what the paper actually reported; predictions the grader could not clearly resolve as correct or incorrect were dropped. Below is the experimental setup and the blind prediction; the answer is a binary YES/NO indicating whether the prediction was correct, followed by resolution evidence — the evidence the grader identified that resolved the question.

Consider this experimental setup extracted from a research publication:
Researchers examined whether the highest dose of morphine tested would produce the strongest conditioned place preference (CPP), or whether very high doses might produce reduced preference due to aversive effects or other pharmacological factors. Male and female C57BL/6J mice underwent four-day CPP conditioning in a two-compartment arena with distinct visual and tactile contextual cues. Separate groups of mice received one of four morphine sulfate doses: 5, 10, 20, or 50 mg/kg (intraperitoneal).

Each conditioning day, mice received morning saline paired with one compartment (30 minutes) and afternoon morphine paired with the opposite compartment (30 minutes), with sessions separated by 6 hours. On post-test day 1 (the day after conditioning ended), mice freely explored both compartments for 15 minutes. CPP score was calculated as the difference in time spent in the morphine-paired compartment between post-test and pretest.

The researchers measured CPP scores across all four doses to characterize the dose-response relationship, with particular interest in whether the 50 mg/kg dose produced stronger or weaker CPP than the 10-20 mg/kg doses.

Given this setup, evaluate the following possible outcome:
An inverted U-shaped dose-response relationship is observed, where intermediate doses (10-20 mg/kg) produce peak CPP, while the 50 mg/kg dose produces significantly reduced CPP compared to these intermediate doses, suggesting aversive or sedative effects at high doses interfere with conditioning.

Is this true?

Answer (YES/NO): NO